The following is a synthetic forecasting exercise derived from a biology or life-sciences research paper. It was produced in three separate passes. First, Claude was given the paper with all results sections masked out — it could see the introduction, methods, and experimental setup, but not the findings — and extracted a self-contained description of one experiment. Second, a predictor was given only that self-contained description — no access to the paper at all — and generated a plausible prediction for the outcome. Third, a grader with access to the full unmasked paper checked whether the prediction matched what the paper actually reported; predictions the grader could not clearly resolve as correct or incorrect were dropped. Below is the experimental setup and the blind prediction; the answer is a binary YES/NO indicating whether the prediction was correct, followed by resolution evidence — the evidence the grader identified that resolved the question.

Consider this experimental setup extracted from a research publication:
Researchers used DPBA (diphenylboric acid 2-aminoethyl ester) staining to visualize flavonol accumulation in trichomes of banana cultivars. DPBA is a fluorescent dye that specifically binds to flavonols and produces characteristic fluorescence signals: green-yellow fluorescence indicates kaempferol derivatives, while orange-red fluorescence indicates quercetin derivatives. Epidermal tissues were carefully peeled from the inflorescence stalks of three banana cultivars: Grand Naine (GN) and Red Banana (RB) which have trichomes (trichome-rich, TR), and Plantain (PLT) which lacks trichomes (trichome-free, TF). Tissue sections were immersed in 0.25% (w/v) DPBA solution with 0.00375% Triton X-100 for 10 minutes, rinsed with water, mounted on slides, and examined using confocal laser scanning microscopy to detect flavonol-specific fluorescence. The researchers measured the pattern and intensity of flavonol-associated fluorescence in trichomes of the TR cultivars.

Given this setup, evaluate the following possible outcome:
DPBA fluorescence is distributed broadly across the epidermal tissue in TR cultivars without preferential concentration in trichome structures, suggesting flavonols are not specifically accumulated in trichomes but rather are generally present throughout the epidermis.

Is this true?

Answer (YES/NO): NO